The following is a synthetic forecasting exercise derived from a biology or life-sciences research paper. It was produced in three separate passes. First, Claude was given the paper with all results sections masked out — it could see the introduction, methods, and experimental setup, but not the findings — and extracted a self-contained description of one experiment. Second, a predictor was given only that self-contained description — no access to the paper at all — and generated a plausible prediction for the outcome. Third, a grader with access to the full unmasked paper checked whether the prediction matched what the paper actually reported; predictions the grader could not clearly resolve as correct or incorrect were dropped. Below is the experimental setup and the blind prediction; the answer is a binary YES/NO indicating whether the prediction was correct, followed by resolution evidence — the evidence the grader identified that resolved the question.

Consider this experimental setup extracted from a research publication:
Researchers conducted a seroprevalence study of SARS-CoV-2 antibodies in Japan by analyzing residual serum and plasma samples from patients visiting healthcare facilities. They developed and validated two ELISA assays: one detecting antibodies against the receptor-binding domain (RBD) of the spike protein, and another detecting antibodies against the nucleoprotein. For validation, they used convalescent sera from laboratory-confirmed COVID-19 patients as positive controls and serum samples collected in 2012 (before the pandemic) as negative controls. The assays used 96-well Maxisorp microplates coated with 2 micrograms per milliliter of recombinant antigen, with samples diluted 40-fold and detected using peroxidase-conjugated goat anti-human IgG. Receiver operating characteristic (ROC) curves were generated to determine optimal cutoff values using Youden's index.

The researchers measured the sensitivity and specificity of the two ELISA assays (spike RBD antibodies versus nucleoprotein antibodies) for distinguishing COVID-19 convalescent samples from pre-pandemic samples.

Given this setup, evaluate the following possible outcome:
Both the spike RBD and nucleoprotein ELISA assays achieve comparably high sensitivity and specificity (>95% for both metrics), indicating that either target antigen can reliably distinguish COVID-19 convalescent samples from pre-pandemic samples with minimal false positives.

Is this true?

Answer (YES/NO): NO